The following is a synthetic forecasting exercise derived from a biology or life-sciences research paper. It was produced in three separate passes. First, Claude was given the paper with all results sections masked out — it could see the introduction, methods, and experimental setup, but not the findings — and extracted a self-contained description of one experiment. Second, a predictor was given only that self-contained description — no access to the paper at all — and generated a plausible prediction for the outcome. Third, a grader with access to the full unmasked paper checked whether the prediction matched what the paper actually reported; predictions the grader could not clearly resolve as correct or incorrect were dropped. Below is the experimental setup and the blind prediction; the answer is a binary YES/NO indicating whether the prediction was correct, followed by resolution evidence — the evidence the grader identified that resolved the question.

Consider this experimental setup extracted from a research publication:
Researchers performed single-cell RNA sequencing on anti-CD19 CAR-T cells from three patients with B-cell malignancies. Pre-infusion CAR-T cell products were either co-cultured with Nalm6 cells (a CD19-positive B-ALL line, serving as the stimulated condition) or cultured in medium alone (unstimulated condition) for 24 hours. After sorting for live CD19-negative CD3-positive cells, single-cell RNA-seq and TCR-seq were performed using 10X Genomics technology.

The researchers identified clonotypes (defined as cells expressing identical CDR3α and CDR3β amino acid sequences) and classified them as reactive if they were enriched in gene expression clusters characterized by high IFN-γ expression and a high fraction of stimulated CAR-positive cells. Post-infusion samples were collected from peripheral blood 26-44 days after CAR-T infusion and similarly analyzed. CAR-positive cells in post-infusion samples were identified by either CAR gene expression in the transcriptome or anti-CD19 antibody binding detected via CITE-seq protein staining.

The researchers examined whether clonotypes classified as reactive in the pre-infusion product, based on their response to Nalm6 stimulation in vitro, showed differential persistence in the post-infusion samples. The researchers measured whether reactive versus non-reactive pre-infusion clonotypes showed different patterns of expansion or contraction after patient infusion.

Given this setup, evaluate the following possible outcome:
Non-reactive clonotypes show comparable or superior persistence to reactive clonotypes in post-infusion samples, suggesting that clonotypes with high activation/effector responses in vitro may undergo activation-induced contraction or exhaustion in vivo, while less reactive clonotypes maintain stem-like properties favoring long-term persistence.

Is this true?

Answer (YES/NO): YES